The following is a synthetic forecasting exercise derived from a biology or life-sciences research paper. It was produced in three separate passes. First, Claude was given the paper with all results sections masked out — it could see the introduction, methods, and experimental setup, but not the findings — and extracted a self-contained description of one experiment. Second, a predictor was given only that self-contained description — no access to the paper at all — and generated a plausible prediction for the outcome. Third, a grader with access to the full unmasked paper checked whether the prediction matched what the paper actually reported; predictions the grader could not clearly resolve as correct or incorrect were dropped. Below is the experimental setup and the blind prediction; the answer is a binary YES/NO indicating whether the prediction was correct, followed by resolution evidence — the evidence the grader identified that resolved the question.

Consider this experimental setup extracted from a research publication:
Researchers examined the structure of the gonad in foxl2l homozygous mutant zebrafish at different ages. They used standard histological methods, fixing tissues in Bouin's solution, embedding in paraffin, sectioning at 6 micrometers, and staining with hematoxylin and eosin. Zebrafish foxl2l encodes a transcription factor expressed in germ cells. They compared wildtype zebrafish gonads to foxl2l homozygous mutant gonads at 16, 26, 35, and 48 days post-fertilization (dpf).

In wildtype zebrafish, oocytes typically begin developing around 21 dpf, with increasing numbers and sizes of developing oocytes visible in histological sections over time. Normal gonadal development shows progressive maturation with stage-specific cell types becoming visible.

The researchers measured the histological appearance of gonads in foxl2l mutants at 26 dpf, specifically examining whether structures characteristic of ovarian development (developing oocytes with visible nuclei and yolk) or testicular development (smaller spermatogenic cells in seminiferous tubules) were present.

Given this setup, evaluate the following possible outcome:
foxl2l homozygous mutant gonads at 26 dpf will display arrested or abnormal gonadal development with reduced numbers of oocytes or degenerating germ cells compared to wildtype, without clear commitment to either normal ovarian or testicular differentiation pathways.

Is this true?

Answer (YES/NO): NO